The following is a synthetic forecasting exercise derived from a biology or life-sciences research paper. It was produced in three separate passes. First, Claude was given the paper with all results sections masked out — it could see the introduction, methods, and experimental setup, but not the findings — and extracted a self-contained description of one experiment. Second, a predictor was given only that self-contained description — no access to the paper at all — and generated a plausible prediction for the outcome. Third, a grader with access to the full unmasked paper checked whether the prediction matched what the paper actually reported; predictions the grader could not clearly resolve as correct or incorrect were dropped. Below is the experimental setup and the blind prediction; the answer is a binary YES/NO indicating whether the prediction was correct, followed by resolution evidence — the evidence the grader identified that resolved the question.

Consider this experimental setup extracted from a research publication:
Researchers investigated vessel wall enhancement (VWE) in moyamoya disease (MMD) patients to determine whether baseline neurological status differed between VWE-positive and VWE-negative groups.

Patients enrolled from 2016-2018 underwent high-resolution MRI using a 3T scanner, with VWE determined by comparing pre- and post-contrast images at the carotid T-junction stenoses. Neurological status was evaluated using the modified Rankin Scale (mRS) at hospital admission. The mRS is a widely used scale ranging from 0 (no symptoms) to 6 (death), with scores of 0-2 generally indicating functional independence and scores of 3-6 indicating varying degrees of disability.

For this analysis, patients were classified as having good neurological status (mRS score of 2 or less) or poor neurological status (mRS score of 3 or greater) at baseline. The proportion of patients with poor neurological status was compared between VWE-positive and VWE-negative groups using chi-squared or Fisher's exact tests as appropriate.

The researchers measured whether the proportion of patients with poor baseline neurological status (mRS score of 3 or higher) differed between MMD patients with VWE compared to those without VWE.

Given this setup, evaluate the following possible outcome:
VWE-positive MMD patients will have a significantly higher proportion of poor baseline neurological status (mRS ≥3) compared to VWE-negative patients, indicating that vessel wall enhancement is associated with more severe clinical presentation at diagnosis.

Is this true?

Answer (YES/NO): YES